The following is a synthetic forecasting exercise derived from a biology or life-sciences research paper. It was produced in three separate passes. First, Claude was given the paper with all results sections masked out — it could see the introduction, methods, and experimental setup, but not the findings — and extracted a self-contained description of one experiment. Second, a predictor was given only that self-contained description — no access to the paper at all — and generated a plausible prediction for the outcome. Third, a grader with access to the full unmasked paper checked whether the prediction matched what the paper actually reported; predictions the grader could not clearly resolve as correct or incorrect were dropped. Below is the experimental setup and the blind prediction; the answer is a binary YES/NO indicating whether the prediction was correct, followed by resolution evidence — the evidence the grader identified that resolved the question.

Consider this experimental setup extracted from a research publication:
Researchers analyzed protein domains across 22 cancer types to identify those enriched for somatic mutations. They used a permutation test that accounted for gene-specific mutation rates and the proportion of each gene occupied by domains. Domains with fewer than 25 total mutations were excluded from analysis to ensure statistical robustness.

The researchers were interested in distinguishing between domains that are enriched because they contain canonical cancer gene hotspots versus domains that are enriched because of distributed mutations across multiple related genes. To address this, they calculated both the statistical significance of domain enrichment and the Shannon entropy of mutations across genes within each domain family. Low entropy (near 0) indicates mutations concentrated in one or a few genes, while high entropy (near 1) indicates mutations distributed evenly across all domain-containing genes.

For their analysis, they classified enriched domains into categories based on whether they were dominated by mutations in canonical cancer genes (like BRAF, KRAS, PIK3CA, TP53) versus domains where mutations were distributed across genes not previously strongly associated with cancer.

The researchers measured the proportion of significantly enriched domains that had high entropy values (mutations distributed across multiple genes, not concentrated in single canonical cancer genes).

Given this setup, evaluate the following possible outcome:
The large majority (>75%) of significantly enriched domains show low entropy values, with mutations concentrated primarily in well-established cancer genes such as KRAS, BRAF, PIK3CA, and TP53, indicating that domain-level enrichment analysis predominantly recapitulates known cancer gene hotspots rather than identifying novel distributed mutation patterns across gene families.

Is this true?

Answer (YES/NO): NO